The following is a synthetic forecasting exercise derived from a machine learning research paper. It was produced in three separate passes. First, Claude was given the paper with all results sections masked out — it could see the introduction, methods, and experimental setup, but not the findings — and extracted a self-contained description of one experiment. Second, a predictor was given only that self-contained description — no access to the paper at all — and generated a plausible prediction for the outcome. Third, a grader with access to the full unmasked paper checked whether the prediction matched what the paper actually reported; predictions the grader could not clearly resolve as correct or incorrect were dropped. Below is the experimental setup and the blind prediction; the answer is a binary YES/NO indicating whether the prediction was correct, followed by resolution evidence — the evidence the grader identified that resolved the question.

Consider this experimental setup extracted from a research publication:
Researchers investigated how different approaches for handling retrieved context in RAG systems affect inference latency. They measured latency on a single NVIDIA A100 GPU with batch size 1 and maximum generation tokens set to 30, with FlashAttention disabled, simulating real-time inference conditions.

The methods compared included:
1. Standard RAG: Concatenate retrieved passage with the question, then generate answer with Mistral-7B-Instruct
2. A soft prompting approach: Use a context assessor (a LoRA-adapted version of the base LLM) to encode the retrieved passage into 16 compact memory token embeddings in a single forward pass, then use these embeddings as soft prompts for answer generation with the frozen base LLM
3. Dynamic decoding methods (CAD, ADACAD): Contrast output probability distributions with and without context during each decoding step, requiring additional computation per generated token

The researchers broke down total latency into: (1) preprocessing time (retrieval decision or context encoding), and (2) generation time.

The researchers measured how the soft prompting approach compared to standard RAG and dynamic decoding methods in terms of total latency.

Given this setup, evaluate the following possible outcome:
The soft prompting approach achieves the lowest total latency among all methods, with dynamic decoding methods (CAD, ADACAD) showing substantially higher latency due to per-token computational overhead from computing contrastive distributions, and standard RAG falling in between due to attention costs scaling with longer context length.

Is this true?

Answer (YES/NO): NO